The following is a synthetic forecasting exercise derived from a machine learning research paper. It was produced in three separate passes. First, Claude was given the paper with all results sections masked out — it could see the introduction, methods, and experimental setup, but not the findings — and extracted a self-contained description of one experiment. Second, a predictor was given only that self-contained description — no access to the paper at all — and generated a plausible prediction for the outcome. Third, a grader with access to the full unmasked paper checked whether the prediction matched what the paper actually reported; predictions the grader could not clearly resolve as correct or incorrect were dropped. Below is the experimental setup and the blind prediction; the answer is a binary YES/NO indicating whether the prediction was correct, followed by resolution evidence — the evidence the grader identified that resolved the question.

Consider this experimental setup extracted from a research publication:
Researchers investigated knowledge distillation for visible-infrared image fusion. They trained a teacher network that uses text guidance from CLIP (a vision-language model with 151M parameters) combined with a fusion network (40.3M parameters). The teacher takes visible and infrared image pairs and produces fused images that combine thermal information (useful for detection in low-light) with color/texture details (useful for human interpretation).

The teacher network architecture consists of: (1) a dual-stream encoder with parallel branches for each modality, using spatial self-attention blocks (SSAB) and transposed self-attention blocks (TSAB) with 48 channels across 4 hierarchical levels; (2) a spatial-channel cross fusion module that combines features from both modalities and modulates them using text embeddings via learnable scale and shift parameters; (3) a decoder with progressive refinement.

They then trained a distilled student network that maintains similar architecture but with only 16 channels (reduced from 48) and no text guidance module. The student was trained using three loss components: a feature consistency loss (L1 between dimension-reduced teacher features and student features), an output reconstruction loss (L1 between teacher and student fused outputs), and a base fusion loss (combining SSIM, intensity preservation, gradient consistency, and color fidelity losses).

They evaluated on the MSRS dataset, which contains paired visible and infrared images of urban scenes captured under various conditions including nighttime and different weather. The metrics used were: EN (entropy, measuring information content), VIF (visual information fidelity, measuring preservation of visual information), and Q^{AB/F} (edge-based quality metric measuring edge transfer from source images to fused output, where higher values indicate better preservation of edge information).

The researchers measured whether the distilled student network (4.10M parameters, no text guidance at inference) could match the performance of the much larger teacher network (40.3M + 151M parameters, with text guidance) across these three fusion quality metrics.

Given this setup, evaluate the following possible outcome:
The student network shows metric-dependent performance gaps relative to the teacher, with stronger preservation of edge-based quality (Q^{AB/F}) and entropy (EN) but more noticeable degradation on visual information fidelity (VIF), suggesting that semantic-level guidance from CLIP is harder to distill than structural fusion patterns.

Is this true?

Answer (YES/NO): NO